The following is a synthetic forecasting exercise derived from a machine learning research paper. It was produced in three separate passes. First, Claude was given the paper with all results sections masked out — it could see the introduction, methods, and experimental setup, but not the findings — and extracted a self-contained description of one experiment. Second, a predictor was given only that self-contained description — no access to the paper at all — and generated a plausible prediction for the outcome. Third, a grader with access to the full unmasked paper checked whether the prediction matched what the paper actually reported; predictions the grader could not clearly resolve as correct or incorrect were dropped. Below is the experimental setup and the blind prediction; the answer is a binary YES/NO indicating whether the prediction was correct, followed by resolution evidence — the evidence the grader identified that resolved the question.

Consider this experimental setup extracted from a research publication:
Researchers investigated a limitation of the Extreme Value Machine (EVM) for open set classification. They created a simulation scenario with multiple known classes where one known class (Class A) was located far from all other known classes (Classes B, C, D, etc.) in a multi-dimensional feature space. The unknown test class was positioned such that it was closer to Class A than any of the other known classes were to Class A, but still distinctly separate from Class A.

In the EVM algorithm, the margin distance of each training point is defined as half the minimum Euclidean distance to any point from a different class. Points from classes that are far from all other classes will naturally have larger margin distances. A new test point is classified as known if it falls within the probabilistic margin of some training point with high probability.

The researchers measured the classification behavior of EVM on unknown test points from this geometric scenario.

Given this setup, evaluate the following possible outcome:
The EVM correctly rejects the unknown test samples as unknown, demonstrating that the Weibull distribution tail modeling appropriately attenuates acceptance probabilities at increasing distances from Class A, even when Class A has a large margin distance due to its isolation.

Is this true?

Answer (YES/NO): NO